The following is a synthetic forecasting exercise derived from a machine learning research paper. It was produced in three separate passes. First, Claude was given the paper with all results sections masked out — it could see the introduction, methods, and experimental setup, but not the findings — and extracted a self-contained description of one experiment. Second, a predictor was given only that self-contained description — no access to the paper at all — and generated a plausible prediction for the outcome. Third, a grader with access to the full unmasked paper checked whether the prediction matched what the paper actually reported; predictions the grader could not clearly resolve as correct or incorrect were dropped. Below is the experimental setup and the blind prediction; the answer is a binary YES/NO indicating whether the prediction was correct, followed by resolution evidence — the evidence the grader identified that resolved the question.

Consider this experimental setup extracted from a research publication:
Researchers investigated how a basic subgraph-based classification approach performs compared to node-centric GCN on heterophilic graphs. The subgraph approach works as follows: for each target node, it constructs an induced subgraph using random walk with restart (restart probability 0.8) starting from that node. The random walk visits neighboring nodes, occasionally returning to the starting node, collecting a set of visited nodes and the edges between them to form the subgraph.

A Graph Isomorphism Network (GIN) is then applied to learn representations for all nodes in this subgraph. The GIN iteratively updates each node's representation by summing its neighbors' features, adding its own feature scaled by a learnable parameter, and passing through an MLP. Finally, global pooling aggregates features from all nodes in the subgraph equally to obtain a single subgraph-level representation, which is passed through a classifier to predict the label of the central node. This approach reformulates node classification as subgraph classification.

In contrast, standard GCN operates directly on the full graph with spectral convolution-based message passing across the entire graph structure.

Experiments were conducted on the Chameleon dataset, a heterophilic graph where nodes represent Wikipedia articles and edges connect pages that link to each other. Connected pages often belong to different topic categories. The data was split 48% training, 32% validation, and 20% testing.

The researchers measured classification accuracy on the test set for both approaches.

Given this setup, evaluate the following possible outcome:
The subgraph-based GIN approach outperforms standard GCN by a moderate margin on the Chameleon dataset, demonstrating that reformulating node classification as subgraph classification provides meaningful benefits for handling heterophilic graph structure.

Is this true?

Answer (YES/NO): YES